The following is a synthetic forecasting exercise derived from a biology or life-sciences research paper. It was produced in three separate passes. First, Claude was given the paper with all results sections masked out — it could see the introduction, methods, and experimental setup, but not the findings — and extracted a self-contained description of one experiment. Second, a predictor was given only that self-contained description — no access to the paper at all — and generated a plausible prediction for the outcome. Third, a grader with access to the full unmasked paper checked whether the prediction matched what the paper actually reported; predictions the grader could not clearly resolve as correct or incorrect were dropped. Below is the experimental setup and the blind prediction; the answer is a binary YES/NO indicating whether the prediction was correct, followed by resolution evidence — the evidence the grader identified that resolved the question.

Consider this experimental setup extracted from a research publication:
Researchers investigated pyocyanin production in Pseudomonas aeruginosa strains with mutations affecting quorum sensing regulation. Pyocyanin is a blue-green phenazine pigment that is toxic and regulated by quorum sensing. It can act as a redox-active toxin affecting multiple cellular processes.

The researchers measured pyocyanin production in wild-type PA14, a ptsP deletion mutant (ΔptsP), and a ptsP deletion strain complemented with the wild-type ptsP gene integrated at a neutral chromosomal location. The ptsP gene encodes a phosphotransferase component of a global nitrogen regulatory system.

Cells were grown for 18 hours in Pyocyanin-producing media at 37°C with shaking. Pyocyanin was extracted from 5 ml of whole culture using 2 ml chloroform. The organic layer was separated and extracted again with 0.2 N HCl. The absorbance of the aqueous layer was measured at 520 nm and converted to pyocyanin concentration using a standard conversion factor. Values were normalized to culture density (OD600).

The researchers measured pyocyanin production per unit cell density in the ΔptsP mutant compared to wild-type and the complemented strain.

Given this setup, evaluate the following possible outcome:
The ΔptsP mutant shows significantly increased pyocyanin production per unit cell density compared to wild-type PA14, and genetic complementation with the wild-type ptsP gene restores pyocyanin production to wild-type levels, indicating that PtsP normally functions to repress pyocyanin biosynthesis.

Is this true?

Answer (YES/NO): YES